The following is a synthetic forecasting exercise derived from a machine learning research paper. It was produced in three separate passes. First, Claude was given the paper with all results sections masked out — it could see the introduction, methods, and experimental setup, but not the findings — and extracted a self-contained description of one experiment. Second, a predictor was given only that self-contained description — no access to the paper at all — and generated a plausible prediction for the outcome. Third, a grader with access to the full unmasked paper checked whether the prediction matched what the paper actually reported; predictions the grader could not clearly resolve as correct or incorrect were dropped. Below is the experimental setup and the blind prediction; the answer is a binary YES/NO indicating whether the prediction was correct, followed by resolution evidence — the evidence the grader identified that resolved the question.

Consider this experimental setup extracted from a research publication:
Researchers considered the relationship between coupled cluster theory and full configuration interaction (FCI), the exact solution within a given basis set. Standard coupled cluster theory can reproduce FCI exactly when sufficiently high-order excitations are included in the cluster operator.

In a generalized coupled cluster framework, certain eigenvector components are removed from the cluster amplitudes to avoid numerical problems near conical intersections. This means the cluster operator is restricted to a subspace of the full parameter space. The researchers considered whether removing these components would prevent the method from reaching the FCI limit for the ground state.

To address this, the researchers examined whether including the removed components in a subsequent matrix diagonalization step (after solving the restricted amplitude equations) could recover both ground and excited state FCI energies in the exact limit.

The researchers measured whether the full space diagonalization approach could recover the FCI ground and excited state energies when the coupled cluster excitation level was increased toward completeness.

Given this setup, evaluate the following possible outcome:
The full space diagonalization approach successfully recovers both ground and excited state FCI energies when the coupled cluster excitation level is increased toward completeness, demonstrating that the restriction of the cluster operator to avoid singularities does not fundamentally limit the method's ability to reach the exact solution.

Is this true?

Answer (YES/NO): YES